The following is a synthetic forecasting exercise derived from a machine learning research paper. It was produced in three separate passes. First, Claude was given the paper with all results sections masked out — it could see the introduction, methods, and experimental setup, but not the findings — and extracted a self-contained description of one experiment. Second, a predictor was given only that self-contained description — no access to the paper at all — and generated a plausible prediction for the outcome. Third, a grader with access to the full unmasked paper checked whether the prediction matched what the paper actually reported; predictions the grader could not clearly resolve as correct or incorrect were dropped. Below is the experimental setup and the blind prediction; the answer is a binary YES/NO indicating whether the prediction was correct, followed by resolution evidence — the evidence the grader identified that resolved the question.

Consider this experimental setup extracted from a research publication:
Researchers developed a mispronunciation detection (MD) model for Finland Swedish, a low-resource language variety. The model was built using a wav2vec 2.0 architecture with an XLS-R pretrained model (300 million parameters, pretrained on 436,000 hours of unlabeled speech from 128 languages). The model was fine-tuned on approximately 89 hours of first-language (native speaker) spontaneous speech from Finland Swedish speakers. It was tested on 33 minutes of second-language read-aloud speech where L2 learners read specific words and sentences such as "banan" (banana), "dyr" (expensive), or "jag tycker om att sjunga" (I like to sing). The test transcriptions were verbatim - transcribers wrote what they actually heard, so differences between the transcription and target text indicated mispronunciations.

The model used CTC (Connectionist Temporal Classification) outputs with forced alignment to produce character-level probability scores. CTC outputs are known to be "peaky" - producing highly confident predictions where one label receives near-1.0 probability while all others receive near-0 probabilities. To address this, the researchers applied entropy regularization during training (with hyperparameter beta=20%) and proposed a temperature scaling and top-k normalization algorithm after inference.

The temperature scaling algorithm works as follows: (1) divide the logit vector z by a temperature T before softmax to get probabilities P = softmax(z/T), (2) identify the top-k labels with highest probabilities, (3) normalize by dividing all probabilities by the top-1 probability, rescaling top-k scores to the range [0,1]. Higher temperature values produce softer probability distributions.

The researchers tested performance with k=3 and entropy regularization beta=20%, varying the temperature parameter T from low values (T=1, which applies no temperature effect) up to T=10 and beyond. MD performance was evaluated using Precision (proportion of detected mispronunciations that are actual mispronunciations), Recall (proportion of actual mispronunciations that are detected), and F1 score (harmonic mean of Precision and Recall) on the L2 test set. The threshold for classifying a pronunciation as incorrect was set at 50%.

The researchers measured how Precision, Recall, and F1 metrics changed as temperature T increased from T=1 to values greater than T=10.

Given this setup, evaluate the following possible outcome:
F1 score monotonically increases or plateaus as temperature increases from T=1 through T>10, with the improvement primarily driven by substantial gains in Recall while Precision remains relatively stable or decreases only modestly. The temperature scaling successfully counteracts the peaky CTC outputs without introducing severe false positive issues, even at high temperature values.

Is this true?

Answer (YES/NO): NO